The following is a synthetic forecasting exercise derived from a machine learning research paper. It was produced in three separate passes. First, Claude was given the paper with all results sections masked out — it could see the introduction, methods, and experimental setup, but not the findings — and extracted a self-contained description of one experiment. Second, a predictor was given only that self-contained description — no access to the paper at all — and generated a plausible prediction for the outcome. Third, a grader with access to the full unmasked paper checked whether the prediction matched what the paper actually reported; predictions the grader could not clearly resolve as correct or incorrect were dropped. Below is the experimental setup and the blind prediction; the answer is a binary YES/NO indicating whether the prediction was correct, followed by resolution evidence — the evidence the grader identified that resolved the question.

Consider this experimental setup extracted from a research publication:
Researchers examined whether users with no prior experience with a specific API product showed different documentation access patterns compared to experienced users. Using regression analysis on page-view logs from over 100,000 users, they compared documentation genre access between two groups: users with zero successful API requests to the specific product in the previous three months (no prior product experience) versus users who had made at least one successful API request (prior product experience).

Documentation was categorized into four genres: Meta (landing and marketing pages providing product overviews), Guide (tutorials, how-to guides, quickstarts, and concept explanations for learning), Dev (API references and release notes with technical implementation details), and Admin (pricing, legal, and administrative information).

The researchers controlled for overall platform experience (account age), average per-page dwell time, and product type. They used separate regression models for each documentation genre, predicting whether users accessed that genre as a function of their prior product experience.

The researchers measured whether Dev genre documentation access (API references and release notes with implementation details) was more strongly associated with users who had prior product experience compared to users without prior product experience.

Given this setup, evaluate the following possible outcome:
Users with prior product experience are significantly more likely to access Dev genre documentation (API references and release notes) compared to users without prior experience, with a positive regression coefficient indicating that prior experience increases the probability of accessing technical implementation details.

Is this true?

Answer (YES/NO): YES